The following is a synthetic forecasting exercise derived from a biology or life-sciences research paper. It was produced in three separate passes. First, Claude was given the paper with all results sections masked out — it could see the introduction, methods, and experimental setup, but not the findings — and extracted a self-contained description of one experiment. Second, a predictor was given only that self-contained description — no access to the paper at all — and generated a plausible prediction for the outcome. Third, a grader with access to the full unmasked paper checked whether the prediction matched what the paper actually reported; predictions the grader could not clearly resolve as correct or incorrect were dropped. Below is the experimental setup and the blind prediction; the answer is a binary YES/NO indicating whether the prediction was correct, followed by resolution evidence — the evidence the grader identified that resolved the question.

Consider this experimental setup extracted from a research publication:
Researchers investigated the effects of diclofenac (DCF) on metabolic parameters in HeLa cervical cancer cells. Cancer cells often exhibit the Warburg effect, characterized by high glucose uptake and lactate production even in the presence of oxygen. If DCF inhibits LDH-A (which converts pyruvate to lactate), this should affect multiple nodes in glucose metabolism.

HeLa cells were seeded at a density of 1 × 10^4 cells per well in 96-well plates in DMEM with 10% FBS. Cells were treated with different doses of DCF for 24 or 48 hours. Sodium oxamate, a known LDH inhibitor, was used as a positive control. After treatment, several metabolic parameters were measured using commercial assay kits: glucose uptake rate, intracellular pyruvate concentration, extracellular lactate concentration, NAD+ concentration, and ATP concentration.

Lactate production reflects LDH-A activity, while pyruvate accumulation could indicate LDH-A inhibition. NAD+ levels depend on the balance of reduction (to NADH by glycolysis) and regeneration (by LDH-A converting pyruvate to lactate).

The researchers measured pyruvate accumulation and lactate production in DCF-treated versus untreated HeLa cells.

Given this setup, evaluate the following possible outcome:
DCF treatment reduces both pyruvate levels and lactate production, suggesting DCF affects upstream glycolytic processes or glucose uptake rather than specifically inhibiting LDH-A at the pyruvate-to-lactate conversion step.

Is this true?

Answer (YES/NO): NO